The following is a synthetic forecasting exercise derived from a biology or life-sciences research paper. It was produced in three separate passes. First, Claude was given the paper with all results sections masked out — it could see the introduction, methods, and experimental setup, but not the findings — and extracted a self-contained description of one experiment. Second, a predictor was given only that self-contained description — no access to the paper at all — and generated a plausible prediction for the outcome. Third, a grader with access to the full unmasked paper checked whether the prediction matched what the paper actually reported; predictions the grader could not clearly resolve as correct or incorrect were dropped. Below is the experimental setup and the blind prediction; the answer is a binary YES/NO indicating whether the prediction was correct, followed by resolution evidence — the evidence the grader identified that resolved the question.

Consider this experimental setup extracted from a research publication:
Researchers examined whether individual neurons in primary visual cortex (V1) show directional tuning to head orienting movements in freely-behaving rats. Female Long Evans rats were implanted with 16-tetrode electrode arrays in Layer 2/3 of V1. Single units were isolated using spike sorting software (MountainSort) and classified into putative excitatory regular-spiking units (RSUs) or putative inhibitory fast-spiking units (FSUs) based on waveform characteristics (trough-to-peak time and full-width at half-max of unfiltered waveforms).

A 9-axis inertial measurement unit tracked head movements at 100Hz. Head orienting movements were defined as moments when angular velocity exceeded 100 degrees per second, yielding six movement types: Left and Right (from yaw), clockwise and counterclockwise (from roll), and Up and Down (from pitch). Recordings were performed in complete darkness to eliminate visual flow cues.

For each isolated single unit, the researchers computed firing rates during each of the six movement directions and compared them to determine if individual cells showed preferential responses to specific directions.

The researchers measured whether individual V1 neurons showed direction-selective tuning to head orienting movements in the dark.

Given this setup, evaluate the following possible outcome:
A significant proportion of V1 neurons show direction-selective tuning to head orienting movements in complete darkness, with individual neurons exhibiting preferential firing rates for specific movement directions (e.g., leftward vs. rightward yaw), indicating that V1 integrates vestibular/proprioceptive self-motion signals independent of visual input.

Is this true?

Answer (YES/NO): YES